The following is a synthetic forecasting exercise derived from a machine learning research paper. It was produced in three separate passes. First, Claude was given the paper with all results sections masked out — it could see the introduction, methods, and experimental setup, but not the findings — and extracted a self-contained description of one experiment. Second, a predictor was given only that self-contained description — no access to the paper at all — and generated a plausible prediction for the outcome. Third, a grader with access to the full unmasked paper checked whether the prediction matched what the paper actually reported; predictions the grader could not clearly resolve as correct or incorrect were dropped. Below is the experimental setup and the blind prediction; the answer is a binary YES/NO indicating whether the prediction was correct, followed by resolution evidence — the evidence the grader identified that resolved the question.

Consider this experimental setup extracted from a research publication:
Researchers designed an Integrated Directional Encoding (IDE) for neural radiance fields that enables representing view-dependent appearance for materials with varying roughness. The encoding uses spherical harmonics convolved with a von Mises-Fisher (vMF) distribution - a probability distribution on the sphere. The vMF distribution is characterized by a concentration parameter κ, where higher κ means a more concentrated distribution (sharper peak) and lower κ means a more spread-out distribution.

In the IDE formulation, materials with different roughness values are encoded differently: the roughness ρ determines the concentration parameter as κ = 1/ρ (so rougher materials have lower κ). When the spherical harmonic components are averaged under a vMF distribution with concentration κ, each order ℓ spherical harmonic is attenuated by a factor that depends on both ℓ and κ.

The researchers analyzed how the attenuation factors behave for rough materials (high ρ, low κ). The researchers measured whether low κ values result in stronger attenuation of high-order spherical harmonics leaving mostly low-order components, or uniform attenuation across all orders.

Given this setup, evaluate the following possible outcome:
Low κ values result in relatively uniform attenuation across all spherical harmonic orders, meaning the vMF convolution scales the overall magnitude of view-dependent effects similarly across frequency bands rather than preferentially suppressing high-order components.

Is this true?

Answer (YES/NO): NO